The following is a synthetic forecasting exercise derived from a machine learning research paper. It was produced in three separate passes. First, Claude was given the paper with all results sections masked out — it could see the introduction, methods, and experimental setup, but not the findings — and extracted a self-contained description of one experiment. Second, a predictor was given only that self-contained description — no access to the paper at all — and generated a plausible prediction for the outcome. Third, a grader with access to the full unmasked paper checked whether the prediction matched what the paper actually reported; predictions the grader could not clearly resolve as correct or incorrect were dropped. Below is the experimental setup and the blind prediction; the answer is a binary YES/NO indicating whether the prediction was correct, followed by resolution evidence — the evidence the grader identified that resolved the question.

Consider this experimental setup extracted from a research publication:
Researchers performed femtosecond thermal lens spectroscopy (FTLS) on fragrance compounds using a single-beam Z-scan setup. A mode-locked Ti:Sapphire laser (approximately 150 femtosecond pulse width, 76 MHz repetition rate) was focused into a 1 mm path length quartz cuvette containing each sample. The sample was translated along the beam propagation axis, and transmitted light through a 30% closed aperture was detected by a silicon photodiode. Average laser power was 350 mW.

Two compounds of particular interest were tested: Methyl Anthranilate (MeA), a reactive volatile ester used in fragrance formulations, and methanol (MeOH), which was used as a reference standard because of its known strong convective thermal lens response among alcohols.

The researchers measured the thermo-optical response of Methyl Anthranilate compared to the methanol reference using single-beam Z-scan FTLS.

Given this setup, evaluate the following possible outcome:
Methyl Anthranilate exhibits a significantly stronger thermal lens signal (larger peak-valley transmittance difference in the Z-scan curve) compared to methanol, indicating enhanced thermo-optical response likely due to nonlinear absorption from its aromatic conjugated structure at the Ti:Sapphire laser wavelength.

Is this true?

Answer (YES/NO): YES